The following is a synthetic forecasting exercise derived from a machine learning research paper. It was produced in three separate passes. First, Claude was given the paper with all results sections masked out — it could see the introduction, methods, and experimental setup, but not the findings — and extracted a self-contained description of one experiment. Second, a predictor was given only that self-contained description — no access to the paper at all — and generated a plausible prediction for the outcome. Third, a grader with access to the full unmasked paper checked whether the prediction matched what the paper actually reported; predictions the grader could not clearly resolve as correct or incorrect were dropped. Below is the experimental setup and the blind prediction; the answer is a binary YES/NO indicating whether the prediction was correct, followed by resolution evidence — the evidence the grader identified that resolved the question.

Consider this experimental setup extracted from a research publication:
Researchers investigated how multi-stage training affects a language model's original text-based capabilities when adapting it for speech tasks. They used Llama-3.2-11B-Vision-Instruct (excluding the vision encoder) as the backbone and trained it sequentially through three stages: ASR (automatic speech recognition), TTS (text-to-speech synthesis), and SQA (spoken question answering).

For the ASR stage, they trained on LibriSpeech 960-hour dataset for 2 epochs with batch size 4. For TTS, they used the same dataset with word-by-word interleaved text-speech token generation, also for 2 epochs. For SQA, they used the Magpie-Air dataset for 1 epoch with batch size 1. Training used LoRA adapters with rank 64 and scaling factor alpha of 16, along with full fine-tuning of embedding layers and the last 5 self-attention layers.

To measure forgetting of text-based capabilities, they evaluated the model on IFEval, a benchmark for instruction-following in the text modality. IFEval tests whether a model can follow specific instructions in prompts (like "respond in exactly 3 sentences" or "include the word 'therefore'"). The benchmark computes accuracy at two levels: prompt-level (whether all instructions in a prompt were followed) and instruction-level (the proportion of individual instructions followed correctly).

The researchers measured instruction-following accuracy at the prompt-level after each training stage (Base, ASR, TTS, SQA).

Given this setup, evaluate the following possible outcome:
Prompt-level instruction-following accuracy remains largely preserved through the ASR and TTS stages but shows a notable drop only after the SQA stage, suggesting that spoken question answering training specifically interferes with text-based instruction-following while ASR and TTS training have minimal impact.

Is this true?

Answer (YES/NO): NO